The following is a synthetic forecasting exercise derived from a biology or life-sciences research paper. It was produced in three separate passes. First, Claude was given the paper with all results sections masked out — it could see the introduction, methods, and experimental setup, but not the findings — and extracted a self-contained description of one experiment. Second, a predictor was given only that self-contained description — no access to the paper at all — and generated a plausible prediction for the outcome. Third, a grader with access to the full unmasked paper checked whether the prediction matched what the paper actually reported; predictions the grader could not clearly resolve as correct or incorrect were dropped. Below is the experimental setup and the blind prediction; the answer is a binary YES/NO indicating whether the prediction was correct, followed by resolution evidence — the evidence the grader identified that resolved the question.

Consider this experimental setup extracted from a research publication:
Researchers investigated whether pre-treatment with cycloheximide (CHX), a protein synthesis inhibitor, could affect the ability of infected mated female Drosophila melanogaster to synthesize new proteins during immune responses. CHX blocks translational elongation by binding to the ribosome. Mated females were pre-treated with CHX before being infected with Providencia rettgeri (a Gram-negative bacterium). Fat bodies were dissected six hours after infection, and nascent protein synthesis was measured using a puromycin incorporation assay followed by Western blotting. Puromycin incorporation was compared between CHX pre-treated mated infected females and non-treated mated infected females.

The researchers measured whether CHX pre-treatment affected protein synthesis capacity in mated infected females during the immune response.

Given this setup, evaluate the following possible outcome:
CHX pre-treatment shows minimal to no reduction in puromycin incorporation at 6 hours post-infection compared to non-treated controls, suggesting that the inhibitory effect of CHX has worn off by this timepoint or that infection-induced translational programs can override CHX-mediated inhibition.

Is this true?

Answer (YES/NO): NO